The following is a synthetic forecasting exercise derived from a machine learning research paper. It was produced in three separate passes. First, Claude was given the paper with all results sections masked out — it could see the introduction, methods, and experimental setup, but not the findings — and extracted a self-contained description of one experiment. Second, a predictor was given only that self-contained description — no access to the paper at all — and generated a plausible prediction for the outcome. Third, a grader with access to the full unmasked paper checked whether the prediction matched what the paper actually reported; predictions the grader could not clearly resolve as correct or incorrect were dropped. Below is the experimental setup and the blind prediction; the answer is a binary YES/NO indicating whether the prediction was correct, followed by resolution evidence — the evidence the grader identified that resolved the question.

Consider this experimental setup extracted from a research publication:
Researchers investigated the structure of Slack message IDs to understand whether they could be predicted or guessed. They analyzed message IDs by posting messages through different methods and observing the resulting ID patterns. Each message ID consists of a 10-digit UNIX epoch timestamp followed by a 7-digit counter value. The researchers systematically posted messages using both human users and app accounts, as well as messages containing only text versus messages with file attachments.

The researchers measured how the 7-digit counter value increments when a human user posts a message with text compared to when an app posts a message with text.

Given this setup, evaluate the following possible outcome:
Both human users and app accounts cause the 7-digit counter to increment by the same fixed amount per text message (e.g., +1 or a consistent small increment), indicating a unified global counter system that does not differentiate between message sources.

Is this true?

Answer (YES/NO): NO